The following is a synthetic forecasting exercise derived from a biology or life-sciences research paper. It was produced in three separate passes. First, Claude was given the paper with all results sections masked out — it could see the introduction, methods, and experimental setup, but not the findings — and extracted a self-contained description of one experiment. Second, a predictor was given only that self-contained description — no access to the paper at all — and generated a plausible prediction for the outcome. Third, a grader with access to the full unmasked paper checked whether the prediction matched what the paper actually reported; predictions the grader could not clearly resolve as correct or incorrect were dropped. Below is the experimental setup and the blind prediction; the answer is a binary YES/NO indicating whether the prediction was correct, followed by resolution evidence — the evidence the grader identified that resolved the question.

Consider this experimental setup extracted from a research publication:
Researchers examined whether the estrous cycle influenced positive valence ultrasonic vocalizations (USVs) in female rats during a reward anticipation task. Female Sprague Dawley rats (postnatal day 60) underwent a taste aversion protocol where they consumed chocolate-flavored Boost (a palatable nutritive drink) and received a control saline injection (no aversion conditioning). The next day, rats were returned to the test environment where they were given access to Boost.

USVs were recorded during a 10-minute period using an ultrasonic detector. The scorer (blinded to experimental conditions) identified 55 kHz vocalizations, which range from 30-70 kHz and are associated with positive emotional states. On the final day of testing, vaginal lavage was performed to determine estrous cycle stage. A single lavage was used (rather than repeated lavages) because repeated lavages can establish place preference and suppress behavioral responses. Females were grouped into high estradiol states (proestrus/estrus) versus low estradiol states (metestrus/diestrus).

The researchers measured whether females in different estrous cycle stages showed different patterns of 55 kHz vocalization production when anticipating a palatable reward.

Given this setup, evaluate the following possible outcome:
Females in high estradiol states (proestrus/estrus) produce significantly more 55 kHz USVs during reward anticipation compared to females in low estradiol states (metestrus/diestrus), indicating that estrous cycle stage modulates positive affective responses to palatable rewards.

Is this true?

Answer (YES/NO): YES